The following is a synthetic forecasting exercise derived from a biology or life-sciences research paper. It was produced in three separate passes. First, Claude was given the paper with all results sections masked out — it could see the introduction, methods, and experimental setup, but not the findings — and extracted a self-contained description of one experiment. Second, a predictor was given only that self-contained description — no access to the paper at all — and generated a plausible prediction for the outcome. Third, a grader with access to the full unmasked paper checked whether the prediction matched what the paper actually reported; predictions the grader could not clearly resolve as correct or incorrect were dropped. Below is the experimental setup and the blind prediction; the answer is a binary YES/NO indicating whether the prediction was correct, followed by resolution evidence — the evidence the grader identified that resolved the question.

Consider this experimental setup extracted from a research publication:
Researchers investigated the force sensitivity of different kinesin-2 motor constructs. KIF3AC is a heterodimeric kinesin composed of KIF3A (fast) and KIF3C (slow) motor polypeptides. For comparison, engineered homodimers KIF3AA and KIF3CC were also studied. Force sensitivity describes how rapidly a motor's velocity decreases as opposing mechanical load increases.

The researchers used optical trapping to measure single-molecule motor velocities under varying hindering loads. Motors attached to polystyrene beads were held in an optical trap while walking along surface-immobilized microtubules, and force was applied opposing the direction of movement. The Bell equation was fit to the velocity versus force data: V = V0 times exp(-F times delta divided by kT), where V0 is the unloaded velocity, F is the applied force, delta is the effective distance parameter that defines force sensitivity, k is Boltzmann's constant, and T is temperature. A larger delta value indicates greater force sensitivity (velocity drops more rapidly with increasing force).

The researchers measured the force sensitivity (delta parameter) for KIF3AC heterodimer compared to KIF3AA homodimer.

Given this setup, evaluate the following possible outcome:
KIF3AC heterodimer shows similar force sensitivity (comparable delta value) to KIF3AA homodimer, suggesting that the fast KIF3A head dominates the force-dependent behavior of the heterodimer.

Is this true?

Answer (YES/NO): NO